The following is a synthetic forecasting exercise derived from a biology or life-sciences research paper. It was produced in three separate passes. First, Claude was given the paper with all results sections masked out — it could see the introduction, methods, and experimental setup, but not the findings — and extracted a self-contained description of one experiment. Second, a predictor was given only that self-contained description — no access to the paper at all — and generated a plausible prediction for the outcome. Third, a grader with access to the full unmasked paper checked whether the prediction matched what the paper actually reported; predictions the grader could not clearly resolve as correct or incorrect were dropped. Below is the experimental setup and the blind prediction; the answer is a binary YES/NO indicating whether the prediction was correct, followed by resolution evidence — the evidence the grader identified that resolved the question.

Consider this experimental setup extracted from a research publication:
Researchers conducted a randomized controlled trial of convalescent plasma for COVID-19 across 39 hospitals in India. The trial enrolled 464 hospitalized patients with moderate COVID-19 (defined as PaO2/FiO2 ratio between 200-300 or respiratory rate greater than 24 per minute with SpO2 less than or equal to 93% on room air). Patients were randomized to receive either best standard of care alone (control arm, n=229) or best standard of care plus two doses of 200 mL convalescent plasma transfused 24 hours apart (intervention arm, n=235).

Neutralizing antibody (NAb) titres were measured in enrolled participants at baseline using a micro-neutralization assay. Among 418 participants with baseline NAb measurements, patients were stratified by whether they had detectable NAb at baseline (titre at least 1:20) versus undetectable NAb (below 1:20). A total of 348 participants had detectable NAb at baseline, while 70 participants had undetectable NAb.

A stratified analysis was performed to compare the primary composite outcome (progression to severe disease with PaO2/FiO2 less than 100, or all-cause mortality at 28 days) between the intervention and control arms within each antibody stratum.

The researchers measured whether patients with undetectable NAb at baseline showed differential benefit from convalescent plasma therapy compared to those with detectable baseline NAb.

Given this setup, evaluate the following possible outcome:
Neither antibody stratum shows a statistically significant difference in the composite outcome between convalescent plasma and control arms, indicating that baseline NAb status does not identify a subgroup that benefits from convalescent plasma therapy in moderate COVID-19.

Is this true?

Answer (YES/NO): YES